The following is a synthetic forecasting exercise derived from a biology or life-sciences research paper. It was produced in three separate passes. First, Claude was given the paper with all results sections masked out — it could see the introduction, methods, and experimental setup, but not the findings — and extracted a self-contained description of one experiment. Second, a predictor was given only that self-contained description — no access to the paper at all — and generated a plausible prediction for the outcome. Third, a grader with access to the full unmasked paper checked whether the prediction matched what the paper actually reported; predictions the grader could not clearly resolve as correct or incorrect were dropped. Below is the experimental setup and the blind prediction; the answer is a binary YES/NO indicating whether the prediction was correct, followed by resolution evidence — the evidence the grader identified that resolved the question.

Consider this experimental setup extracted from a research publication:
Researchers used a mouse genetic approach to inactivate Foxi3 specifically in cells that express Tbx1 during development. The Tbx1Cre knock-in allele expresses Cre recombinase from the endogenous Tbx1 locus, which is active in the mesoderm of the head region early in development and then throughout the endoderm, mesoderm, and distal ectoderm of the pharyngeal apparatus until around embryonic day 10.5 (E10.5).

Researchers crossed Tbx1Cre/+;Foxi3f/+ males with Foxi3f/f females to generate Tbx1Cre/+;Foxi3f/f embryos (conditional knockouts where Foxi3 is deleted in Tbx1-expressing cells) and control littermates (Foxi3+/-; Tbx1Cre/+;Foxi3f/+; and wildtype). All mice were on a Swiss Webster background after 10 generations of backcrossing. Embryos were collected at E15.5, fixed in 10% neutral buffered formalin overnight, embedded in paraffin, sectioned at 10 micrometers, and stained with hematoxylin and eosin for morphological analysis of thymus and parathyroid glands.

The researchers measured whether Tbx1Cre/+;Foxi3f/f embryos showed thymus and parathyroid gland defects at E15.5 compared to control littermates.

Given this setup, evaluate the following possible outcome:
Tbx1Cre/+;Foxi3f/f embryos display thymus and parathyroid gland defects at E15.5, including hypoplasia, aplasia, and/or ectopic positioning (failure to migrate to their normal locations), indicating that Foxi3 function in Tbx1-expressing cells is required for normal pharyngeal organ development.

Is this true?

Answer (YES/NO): YES